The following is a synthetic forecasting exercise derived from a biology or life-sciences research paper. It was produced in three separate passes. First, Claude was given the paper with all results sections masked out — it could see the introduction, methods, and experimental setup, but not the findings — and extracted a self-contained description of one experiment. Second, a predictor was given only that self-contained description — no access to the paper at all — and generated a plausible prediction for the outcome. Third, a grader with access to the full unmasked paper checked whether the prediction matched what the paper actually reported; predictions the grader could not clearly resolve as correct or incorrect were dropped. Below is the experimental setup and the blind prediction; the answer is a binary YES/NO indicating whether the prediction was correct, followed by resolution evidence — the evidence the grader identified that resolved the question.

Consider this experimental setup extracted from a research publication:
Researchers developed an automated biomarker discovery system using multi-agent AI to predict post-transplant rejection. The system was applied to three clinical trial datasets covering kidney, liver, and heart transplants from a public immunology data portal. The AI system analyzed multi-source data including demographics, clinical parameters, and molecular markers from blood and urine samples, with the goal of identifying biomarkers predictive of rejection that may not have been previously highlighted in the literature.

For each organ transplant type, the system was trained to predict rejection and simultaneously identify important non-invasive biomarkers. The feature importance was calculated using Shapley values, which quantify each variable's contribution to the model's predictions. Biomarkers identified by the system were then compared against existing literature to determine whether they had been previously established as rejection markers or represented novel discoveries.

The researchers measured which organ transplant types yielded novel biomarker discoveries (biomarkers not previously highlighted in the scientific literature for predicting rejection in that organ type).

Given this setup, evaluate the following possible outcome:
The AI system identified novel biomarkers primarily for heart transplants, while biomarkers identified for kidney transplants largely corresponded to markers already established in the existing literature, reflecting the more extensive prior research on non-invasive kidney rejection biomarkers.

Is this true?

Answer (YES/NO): YES